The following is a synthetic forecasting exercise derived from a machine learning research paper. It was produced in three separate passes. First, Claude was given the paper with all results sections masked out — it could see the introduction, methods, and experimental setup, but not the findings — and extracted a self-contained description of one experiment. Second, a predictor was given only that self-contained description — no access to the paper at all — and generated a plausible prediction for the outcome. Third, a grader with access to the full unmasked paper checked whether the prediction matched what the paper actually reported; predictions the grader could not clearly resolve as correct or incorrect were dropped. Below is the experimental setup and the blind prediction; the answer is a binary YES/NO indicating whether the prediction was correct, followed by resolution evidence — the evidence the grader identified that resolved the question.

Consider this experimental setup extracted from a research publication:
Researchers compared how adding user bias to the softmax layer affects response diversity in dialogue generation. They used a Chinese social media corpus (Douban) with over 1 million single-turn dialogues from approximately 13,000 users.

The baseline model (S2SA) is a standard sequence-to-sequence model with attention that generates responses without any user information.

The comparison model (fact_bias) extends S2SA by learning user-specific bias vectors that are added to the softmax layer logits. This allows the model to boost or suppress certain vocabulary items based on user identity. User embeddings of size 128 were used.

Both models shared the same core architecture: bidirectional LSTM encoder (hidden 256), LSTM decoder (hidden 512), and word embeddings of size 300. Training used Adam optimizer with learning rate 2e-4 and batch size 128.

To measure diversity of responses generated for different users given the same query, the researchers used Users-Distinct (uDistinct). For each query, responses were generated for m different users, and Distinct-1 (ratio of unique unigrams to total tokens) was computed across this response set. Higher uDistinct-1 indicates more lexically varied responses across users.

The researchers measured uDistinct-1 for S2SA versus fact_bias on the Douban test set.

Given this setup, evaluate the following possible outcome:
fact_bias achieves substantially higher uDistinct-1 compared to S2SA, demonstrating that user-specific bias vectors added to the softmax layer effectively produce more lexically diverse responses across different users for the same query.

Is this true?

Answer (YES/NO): NO